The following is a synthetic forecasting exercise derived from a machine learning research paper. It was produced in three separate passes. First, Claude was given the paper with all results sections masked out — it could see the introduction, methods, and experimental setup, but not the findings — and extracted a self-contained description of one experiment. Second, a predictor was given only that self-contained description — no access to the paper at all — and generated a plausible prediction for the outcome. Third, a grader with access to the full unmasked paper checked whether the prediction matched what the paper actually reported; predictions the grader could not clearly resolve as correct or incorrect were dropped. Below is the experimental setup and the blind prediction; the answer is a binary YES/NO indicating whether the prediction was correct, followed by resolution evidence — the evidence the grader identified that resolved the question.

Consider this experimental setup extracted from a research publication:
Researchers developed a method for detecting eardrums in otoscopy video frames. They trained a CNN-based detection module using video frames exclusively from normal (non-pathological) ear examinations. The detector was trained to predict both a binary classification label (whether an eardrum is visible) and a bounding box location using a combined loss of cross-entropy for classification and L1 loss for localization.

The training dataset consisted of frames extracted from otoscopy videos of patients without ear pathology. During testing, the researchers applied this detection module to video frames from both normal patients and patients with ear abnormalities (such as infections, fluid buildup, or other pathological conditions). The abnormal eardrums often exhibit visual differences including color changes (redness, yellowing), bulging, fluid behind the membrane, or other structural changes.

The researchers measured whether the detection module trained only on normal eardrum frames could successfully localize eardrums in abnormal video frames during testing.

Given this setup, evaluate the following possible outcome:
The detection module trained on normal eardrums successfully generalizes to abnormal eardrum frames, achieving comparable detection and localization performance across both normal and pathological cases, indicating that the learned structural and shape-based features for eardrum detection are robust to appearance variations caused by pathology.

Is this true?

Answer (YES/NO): YES